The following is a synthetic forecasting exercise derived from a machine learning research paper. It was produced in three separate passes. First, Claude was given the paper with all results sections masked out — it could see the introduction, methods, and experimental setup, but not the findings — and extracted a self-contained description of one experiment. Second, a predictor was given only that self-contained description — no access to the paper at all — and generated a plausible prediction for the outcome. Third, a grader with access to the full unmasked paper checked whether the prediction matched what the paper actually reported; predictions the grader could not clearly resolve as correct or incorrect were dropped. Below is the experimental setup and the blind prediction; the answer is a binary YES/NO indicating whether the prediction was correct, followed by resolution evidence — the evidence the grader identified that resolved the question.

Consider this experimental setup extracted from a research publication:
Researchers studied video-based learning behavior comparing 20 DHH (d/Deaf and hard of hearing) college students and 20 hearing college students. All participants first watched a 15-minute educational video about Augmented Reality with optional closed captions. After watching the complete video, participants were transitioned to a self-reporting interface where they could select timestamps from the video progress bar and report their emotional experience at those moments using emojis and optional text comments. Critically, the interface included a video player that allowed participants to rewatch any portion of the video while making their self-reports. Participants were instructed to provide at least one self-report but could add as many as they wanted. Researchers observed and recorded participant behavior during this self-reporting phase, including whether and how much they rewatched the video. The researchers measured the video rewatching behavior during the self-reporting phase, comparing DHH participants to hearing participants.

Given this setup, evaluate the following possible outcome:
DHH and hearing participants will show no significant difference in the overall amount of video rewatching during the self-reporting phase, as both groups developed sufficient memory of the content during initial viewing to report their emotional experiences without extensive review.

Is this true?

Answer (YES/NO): NO